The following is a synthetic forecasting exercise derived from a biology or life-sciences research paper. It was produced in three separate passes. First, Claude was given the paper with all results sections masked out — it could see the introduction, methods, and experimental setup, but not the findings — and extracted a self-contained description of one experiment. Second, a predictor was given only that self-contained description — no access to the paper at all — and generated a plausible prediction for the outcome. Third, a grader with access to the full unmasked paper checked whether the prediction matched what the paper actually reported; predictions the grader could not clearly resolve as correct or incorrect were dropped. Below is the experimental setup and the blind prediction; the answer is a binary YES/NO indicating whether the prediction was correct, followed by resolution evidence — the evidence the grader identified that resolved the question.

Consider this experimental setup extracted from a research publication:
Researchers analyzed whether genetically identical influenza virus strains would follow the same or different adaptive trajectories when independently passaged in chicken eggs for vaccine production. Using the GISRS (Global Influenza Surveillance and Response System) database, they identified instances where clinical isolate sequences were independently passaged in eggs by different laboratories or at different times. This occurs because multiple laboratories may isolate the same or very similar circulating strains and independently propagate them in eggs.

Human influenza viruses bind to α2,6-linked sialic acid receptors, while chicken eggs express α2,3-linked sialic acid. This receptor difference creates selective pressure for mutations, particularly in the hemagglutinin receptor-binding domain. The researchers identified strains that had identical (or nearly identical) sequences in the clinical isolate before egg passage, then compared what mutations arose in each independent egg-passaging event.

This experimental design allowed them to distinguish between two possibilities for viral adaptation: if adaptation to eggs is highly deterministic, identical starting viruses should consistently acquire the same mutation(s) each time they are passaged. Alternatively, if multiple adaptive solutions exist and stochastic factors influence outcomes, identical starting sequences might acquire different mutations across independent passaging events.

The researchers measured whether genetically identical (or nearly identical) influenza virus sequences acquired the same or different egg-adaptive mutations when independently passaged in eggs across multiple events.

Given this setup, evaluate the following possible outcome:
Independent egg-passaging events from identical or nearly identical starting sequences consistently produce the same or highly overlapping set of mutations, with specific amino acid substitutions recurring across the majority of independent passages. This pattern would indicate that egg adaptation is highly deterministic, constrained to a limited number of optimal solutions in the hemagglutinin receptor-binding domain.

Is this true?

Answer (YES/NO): NO